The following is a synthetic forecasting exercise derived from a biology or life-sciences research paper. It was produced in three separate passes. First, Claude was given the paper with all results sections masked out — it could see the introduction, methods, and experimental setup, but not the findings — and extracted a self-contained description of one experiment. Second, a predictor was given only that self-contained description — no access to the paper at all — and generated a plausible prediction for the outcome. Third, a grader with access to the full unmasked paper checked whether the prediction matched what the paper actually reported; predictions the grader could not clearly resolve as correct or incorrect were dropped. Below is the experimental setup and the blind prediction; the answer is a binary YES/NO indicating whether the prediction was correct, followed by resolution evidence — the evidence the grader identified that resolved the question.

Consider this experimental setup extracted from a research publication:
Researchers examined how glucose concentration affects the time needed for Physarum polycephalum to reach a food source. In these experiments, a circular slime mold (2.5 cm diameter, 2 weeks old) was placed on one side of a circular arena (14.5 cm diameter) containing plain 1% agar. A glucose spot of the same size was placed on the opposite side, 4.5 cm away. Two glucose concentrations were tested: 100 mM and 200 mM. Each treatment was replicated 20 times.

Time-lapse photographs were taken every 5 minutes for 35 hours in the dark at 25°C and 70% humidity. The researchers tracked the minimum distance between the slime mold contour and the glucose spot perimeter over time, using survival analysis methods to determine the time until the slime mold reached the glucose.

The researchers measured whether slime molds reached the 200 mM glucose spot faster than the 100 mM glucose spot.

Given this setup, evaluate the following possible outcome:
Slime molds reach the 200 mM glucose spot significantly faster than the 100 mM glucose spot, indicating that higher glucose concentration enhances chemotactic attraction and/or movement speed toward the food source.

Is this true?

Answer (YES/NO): NO